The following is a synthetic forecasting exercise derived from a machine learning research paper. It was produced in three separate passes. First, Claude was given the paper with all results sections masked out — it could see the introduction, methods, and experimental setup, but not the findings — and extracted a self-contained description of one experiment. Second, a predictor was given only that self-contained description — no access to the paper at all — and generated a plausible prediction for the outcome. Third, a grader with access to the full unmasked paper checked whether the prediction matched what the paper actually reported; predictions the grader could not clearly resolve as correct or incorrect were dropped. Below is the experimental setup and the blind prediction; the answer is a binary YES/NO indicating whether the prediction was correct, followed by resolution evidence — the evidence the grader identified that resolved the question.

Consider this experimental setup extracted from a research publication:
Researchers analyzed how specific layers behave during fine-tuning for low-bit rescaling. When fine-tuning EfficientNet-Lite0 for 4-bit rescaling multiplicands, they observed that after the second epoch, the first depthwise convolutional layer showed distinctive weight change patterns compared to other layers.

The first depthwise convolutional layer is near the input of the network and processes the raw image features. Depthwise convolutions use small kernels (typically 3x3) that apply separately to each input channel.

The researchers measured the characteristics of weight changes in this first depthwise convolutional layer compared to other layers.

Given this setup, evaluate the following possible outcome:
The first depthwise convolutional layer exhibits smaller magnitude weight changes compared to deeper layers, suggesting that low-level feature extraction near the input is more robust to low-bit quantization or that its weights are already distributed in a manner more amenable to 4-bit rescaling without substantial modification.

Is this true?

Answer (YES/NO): NO